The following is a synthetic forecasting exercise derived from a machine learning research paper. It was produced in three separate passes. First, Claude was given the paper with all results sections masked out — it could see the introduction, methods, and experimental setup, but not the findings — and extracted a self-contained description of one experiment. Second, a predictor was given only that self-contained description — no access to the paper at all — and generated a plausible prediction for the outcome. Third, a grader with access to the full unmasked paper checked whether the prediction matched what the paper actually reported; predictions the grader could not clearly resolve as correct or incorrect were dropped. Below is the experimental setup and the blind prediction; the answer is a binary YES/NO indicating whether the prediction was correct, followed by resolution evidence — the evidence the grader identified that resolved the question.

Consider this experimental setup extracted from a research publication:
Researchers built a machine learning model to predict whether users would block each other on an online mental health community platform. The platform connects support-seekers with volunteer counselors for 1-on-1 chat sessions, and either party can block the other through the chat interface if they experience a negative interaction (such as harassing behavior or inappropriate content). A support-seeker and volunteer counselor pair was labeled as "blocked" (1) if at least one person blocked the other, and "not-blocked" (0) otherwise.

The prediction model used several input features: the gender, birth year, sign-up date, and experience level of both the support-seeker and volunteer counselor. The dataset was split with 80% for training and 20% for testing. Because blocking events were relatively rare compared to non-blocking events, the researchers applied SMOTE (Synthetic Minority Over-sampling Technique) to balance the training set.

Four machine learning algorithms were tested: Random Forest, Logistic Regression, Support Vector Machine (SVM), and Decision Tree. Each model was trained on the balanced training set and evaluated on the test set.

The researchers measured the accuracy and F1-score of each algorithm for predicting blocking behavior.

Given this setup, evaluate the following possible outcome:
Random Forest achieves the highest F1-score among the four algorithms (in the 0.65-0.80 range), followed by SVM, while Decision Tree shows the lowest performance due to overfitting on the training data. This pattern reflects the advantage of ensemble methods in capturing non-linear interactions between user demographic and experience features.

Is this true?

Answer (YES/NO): NO